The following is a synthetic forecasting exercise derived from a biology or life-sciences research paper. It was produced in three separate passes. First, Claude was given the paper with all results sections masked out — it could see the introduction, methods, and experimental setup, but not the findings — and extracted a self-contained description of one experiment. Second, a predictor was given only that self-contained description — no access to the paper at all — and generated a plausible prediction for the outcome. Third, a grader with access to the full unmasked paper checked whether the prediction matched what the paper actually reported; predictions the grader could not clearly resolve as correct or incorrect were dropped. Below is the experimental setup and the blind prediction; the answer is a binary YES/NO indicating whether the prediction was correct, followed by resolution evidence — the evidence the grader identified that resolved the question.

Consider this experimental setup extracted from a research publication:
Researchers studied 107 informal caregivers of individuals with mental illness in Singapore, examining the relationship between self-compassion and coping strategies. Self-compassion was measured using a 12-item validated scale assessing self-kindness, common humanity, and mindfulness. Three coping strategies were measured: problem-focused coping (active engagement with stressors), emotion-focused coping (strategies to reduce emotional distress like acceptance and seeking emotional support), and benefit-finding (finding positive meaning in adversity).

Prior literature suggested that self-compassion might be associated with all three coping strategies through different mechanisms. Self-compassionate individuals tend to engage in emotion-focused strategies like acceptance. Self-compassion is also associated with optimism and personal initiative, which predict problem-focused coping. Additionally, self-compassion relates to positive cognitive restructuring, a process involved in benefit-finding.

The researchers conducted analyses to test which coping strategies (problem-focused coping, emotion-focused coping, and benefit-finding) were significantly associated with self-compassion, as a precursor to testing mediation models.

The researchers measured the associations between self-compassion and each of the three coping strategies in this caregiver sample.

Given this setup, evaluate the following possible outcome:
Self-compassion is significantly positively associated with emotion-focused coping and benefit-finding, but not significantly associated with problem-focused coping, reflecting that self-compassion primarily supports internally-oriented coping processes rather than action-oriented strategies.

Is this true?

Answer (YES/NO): NO